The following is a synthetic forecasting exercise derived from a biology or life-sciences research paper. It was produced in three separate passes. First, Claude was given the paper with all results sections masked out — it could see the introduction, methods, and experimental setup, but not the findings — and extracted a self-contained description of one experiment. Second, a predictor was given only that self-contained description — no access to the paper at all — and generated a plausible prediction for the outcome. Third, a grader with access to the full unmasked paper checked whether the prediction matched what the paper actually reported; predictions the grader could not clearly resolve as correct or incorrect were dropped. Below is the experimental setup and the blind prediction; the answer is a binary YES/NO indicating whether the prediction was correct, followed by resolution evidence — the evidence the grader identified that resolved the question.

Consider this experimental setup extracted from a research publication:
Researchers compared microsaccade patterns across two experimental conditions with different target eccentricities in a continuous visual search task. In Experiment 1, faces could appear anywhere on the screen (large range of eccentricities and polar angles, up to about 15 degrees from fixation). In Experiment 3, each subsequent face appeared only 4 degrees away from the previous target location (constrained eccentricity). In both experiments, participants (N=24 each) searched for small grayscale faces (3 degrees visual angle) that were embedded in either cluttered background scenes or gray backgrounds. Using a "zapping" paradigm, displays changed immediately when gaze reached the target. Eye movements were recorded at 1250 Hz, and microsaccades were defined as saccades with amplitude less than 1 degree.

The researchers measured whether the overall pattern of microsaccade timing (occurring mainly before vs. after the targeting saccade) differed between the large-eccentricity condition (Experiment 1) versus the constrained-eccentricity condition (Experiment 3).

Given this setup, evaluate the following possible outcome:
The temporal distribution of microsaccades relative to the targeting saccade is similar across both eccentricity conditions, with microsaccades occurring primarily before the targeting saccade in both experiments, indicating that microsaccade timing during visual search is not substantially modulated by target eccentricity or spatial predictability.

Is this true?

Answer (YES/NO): NO